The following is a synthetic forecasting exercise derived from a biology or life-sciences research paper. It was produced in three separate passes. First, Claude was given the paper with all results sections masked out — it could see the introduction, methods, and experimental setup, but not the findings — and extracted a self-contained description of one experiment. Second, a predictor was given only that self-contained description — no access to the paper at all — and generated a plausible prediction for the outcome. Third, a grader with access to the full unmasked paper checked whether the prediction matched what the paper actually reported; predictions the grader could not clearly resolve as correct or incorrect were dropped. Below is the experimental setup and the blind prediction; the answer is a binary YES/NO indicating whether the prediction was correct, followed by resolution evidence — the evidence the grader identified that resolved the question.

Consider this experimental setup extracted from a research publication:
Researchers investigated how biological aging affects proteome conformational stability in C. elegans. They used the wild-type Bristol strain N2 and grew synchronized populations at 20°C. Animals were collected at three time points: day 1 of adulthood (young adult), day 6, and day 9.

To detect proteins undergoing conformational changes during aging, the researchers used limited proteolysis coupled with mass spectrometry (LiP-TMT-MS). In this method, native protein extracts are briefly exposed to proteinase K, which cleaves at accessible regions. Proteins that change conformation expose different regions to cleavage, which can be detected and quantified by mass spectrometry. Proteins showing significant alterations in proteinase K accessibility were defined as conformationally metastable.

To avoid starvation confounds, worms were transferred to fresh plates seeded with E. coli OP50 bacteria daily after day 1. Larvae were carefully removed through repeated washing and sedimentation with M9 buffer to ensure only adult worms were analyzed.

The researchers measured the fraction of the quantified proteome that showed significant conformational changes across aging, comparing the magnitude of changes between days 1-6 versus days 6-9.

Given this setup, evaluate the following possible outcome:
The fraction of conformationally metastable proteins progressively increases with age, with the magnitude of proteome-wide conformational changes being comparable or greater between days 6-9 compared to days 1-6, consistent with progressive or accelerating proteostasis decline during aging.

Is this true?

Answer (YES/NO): NO